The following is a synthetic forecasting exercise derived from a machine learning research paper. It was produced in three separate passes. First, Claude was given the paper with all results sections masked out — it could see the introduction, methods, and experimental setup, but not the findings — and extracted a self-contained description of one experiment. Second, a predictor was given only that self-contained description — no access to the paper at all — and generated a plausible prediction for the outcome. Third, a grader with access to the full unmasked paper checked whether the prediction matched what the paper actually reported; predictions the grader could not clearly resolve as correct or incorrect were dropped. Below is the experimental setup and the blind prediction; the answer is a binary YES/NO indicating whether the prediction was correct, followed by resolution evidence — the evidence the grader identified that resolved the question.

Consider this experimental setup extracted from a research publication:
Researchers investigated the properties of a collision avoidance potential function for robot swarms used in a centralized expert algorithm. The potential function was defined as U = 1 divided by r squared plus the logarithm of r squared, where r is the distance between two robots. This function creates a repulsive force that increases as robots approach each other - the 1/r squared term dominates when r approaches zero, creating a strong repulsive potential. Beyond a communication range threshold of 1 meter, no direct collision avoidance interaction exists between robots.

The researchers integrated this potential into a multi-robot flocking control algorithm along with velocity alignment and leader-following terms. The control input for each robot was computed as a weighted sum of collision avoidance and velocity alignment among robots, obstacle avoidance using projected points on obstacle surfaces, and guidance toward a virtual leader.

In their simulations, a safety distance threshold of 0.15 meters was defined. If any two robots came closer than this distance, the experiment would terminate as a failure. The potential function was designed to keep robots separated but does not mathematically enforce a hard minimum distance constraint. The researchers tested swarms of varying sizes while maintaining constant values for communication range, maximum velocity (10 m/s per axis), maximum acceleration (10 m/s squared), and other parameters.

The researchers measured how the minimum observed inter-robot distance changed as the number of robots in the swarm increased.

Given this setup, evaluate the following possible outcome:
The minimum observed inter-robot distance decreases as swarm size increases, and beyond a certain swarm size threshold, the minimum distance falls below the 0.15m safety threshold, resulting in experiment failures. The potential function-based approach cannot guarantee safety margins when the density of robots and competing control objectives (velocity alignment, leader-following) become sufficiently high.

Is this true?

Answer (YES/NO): NO